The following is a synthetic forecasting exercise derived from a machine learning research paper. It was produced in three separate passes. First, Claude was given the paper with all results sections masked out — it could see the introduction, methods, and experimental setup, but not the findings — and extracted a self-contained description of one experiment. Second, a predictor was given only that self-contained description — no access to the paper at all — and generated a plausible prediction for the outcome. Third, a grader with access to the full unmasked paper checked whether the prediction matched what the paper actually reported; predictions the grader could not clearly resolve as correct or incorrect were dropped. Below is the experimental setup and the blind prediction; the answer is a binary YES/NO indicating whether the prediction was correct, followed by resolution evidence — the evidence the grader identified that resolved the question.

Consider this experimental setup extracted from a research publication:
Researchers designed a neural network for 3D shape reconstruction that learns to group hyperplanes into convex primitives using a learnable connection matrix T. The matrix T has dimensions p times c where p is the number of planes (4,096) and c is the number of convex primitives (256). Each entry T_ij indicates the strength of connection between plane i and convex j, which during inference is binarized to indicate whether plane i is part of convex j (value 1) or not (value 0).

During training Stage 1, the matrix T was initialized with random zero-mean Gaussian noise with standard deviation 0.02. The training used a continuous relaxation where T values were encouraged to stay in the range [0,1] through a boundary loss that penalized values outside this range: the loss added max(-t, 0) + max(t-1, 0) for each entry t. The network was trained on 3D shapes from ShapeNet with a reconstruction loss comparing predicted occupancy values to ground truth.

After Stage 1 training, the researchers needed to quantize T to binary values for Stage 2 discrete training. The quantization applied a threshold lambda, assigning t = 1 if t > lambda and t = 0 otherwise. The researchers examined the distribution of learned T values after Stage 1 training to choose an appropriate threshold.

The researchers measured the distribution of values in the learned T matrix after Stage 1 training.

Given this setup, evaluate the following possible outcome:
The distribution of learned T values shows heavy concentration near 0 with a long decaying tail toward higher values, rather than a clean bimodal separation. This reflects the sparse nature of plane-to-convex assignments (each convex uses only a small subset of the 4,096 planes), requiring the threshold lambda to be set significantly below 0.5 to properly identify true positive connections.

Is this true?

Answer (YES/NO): YES